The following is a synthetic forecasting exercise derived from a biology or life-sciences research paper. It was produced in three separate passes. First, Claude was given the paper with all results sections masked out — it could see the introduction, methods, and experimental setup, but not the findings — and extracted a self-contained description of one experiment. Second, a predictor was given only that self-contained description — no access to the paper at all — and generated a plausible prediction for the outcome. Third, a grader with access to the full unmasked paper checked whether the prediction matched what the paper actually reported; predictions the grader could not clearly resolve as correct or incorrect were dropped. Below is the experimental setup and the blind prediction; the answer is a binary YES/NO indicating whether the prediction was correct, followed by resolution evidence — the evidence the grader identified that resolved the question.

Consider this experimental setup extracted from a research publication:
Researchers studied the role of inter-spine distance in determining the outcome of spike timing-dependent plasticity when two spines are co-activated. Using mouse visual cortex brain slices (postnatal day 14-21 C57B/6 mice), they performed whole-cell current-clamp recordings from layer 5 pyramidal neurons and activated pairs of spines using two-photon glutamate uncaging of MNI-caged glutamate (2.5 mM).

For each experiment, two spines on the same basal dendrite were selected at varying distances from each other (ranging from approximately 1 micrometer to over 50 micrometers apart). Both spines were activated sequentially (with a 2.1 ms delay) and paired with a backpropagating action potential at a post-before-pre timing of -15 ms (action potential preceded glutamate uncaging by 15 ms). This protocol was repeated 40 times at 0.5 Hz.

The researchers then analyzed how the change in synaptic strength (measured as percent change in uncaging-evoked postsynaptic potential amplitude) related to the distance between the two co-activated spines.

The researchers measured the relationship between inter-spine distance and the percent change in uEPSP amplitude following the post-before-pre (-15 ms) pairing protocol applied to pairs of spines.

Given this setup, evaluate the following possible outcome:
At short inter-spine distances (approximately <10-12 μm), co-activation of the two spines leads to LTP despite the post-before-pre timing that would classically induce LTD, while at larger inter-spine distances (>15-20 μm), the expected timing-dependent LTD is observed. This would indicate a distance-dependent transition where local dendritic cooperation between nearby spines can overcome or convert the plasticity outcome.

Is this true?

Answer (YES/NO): NO